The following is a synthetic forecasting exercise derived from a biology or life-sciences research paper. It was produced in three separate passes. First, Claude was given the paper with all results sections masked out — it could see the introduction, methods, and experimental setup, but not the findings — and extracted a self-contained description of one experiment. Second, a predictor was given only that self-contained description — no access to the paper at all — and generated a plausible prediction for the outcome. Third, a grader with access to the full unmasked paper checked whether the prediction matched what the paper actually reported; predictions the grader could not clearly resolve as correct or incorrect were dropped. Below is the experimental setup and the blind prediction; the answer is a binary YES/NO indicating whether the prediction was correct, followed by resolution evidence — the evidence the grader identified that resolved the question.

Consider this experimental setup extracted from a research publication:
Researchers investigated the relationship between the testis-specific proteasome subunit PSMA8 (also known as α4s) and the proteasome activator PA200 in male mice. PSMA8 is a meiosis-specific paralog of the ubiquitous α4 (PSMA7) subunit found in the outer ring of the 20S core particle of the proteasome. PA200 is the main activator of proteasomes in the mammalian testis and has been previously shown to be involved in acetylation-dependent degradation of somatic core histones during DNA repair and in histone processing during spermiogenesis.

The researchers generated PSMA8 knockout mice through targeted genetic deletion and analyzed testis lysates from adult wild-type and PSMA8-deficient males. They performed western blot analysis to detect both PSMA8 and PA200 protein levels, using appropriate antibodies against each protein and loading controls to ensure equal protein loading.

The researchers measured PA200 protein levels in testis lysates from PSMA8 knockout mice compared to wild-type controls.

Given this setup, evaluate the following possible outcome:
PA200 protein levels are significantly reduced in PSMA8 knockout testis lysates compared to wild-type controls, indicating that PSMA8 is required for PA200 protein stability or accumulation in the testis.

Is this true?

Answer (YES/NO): NO